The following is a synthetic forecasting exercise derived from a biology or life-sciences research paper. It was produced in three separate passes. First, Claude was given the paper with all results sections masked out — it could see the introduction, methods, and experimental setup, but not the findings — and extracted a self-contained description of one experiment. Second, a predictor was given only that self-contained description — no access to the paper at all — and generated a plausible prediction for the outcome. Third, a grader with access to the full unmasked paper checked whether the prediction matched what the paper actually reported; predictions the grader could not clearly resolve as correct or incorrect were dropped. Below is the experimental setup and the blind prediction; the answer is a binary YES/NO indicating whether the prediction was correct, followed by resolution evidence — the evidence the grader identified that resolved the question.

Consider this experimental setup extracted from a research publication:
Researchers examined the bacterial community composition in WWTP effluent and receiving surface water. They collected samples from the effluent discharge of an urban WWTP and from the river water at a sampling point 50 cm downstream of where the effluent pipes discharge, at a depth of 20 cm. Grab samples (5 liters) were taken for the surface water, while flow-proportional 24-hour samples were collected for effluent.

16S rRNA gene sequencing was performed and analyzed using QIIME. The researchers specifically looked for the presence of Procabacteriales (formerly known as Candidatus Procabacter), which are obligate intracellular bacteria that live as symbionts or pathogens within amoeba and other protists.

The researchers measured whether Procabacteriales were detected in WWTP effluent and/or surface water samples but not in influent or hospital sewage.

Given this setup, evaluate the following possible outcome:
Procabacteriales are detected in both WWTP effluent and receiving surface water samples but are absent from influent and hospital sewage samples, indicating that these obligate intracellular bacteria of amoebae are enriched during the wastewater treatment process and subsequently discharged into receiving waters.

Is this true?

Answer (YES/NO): YES